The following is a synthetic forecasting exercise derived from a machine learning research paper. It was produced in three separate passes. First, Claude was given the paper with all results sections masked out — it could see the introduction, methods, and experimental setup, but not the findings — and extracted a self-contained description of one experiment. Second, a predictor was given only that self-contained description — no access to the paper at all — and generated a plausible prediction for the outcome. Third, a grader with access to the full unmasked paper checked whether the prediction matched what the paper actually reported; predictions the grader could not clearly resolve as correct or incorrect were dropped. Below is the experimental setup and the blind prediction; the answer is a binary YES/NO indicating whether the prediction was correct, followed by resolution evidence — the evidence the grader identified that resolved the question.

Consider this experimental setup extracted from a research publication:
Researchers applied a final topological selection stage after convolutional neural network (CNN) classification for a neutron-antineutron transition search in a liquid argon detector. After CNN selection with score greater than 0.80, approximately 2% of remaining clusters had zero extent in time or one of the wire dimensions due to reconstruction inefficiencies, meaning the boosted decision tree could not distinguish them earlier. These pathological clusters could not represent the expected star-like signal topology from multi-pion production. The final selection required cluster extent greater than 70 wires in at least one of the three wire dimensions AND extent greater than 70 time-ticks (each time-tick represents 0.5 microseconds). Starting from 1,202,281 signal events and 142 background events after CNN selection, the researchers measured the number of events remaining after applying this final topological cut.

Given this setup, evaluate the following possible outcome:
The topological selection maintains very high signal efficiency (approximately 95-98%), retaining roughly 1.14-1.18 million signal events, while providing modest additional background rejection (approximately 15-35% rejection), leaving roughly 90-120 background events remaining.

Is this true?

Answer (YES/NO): NO